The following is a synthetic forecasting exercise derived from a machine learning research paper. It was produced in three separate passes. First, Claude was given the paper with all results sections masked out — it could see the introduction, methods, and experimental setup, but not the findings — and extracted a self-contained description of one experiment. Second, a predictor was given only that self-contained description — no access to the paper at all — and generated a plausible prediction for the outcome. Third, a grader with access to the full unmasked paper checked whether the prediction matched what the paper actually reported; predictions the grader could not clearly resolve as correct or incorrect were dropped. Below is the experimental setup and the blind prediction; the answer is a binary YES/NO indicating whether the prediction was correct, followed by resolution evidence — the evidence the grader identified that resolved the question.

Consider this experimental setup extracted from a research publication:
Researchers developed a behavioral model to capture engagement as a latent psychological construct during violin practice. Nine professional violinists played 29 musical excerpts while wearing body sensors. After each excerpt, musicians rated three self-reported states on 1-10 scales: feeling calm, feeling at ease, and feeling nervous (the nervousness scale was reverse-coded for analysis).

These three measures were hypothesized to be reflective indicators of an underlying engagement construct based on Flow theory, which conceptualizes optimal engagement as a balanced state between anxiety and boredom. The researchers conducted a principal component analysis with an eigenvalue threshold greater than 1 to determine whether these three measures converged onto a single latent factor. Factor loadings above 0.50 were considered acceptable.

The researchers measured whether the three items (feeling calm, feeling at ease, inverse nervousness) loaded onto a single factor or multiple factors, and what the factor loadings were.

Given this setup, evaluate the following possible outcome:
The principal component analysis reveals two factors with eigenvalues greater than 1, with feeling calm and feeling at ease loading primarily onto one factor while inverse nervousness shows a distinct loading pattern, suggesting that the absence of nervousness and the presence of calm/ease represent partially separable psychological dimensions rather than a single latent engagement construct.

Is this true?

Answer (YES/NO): NO